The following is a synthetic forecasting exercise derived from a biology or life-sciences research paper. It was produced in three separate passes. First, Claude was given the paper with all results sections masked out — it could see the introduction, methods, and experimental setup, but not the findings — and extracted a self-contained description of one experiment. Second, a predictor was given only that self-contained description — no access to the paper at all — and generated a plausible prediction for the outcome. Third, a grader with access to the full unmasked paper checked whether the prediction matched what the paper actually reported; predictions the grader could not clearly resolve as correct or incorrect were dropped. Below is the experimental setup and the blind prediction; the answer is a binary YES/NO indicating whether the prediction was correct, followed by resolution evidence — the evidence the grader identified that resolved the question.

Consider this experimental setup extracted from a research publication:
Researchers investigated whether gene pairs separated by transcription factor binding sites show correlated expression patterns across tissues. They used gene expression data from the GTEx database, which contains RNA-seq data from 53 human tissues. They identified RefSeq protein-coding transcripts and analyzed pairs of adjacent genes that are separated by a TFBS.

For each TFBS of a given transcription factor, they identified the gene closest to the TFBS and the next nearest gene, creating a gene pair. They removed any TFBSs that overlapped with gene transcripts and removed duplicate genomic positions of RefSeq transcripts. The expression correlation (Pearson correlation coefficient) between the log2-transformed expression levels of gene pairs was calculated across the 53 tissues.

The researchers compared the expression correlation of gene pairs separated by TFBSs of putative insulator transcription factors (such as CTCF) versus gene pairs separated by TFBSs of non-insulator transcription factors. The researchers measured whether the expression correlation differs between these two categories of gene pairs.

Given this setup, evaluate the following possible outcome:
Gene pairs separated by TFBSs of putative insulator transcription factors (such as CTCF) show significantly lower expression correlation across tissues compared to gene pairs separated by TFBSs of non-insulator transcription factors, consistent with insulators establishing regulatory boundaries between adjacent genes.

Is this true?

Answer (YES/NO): NO